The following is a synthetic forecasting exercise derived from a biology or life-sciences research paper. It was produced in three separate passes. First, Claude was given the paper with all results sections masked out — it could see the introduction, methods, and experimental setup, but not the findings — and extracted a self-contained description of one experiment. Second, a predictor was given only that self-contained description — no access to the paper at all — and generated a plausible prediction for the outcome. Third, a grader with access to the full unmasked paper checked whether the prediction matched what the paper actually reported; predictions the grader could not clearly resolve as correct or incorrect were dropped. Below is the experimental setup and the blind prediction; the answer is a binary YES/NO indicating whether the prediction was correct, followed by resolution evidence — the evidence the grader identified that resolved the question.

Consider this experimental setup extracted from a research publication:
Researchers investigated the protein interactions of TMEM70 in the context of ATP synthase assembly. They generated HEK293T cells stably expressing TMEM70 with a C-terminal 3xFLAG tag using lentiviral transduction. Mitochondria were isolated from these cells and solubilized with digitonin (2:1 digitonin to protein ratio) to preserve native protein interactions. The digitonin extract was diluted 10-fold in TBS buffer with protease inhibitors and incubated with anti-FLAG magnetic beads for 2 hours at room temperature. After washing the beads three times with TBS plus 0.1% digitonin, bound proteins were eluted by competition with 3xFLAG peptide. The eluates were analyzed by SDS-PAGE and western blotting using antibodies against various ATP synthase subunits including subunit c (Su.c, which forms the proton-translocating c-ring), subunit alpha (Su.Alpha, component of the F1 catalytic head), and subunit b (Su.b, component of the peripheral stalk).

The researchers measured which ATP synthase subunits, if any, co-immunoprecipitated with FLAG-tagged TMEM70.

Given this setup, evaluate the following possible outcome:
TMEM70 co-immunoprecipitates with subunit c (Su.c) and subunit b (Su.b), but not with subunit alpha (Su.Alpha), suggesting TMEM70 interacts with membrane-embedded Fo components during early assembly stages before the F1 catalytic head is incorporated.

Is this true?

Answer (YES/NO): NO